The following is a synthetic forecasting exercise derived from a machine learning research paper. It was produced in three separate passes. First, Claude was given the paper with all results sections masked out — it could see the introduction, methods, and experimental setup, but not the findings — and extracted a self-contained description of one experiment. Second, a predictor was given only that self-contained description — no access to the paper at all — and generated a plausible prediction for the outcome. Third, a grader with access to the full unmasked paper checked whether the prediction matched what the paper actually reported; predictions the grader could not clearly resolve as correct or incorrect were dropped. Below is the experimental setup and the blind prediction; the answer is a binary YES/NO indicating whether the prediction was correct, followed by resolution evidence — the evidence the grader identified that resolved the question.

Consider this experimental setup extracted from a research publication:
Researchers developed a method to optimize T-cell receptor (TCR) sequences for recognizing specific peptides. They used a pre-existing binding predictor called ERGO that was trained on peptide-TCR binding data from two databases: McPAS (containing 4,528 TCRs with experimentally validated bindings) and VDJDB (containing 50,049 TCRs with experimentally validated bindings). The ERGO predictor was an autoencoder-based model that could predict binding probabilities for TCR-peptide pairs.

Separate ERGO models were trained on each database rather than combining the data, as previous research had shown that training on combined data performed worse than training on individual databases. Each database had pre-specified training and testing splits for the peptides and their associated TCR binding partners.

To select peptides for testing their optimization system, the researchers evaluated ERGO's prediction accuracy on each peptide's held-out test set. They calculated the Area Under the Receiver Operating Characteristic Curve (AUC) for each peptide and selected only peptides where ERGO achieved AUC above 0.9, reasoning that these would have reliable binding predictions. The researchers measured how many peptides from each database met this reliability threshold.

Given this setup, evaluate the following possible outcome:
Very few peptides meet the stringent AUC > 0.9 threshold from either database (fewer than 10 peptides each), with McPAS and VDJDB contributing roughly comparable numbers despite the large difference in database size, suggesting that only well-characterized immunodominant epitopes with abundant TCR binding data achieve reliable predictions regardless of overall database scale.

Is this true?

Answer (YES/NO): NO